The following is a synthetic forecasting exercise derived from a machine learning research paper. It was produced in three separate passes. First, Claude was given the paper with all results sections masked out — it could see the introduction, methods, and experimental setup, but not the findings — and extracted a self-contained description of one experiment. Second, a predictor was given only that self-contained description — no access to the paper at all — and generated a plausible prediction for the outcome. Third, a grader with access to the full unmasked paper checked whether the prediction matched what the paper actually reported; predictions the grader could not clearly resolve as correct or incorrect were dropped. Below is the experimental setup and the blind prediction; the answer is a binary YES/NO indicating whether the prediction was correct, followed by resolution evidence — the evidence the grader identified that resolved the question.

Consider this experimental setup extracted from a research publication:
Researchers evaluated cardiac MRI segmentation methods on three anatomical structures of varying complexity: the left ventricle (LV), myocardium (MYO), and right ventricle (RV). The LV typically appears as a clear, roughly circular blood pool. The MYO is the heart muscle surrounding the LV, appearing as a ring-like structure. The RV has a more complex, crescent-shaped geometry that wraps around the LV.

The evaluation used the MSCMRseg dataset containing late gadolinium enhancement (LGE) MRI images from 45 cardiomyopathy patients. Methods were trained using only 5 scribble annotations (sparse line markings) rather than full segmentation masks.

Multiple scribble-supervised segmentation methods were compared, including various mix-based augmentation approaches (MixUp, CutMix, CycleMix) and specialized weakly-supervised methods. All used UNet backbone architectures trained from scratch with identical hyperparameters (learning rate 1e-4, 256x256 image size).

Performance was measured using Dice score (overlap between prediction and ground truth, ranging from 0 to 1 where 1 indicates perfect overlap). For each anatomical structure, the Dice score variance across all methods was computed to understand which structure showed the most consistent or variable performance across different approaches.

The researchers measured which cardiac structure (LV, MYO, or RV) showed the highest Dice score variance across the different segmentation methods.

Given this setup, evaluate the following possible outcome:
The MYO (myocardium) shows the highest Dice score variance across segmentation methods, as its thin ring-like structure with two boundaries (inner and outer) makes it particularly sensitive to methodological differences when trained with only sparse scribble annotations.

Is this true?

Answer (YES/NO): NO